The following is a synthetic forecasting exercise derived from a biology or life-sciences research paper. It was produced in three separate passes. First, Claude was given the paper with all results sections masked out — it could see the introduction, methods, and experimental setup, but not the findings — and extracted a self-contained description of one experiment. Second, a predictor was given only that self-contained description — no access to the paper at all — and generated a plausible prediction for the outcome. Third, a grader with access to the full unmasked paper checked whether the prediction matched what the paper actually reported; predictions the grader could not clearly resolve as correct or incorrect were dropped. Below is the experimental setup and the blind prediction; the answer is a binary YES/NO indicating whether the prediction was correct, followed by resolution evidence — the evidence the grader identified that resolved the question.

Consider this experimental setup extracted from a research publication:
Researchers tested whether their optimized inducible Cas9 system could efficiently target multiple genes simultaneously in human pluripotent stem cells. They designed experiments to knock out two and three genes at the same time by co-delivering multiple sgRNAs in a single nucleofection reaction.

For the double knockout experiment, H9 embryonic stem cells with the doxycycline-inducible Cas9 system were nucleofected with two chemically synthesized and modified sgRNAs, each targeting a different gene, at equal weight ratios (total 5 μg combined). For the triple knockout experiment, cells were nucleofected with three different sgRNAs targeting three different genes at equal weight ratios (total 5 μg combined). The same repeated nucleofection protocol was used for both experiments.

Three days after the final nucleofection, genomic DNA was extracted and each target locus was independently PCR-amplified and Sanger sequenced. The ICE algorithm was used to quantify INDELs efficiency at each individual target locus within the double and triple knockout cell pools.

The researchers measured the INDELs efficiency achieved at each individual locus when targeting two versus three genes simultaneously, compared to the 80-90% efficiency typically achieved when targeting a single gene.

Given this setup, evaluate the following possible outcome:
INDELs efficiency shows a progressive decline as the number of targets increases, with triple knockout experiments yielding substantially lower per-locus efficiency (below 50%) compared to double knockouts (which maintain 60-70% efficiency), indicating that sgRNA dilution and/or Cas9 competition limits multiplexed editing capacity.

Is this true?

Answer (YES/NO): NO